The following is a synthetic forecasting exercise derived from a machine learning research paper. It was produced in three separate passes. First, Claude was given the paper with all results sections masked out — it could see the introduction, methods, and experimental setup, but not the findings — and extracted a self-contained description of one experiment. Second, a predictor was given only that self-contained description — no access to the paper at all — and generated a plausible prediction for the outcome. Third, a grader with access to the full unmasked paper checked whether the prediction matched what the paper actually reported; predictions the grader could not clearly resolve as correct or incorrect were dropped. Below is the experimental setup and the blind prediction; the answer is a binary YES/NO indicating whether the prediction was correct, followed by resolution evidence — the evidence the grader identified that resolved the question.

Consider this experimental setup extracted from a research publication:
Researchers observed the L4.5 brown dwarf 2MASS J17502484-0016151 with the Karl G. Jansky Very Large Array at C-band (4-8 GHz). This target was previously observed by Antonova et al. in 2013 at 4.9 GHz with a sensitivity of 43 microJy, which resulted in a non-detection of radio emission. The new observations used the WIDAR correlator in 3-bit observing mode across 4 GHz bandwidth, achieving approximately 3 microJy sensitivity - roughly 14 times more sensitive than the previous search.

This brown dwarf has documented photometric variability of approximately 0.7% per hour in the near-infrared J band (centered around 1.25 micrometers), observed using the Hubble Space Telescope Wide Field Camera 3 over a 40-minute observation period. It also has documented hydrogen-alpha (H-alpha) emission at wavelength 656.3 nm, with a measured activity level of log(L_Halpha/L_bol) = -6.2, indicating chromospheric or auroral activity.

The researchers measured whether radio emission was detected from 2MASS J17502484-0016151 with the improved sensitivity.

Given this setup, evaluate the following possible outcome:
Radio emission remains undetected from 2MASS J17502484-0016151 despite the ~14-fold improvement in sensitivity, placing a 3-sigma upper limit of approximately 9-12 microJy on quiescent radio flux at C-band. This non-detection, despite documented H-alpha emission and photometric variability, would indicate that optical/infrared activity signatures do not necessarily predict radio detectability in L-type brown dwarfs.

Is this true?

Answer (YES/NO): NO